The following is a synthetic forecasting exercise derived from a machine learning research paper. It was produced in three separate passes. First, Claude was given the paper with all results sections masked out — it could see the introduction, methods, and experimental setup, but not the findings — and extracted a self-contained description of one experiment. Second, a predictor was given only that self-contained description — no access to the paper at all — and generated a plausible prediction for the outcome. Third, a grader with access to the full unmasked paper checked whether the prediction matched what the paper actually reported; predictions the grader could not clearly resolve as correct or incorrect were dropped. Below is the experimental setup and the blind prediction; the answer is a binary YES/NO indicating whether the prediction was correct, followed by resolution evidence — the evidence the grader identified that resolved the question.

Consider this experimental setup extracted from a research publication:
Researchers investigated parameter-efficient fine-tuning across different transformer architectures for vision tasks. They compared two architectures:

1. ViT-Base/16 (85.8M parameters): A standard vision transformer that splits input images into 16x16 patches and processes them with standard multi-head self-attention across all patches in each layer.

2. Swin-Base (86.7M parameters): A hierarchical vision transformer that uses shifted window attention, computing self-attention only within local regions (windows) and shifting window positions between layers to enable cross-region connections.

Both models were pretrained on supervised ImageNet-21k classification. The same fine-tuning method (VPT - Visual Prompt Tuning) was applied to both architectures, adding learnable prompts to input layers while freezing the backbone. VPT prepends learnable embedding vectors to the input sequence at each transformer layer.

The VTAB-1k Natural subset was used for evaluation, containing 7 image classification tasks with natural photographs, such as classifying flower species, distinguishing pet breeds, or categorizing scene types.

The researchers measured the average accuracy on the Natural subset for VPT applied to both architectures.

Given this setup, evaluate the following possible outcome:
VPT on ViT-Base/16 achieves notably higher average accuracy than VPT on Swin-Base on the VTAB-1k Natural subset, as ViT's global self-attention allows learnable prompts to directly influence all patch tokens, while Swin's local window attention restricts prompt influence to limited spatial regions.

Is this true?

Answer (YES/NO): NO